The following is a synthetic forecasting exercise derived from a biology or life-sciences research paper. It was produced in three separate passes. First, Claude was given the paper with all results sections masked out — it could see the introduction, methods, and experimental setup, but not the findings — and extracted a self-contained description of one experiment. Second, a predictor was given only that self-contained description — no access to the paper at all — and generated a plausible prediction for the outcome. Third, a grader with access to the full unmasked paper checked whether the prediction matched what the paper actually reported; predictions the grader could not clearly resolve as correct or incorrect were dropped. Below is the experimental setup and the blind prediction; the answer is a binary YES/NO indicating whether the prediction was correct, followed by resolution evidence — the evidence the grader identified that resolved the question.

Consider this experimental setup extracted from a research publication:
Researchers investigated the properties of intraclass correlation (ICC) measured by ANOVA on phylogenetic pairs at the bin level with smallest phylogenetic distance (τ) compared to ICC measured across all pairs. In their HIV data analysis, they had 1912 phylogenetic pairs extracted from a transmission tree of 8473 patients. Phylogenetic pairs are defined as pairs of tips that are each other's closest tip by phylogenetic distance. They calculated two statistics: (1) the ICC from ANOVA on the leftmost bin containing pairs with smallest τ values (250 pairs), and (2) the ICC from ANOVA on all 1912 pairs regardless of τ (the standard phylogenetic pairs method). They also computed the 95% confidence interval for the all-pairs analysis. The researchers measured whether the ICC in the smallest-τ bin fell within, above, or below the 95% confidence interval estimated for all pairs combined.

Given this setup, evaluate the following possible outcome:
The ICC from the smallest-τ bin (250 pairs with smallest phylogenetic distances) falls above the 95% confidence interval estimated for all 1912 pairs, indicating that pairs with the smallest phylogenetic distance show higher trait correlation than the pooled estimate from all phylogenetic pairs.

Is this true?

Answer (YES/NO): YES